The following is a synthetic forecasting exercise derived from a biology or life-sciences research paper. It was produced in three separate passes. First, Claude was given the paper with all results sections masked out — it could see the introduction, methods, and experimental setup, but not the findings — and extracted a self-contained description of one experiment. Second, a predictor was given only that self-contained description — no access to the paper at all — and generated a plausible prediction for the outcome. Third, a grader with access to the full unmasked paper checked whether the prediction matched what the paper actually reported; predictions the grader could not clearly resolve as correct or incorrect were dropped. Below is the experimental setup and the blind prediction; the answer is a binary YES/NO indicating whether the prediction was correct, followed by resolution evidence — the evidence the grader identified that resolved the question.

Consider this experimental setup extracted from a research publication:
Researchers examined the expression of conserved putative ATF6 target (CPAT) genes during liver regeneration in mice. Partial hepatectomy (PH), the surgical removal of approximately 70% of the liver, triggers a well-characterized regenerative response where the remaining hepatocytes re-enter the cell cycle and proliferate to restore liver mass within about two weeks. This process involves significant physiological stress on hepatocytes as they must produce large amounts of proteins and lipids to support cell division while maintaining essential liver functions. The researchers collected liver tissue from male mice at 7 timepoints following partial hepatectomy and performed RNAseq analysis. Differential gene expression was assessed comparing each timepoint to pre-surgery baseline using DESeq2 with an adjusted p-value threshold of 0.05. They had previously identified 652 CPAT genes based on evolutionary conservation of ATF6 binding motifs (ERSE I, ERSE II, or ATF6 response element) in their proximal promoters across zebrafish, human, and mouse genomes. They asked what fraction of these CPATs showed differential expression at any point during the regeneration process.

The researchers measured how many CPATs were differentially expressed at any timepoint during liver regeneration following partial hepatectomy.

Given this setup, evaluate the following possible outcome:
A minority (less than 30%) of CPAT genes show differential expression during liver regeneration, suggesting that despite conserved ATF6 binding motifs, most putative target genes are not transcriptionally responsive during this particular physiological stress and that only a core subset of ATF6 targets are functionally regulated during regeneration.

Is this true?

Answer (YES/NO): NO